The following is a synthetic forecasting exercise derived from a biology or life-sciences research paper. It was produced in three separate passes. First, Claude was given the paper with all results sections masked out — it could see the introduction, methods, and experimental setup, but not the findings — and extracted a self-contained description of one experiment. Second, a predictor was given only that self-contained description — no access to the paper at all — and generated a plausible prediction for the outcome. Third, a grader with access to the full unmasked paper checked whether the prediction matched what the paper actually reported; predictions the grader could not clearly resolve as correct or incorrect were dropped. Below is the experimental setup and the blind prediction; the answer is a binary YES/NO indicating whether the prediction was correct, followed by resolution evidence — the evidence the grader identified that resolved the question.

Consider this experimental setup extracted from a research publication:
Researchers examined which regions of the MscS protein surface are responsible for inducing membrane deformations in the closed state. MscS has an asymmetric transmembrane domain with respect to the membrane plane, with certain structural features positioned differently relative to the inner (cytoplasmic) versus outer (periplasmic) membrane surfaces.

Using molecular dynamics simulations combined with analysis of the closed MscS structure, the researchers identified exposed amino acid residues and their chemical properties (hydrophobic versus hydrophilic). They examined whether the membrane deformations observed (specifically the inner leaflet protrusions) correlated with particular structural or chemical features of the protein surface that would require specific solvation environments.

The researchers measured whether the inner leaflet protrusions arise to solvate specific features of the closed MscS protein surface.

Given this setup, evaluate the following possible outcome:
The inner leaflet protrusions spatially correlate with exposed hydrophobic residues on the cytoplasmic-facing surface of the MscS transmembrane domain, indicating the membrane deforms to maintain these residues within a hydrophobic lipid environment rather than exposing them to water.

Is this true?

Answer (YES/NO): YES